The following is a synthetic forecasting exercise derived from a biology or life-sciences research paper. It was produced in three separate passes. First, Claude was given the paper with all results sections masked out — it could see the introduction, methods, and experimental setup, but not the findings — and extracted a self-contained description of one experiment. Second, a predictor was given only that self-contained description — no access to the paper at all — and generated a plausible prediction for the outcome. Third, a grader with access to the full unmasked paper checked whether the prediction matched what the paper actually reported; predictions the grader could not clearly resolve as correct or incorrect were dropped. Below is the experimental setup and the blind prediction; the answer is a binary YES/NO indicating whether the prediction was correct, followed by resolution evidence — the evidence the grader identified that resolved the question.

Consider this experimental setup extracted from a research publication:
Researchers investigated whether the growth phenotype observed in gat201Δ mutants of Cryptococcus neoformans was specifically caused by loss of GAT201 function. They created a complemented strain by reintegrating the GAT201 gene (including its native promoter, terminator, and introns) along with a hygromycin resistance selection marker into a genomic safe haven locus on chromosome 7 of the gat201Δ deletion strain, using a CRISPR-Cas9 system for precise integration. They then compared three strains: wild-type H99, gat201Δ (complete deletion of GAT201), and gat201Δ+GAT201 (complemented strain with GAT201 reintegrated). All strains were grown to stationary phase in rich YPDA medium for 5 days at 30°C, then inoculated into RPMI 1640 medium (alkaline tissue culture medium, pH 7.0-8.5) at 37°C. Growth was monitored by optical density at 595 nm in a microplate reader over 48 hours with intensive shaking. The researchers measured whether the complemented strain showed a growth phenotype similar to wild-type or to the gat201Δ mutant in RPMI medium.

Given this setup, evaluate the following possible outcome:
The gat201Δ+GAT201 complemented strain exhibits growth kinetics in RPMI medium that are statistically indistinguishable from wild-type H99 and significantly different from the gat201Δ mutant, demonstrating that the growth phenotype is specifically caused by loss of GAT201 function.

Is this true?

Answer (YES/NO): NO